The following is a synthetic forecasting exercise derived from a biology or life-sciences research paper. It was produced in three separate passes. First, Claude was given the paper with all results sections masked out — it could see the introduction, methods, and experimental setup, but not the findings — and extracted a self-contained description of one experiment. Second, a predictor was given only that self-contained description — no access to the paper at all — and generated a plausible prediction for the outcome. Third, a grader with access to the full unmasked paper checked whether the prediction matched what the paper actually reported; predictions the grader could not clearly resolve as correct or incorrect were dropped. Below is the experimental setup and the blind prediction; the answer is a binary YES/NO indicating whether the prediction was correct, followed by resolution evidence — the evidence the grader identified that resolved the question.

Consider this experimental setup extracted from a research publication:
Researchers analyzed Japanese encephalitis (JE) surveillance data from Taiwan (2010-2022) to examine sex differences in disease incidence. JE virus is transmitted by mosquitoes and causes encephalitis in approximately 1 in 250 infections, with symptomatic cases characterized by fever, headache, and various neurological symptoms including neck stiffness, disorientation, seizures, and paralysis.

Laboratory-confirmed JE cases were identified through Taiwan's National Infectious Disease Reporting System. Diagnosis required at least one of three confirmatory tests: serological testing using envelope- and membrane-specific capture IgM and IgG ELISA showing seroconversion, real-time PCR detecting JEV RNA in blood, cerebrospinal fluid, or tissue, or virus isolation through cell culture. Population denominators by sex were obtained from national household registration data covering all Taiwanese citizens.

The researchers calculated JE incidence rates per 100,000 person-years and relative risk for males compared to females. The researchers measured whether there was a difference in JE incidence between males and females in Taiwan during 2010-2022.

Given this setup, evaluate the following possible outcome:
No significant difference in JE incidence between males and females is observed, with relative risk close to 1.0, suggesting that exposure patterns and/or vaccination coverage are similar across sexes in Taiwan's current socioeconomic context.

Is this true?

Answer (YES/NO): NO